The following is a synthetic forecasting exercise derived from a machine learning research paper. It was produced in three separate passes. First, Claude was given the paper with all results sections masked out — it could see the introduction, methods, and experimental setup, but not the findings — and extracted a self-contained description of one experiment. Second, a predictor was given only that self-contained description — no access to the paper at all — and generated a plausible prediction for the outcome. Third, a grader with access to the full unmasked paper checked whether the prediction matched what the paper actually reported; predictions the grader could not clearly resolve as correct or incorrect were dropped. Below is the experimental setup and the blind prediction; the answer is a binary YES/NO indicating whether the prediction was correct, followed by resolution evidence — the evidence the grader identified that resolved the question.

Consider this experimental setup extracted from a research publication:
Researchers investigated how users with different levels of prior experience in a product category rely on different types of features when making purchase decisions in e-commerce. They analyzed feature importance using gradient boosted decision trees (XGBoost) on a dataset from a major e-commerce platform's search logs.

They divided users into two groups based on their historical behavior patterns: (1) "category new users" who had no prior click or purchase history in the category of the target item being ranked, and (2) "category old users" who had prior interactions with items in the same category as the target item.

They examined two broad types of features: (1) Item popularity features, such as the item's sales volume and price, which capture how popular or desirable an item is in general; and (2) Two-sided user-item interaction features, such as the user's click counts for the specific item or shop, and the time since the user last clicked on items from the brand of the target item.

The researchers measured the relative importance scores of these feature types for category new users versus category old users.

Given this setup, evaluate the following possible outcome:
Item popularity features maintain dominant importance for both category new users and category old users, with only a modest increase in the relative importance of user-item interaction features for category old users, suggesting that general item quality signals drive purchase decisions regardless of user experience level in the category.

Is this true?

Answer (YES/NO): NO